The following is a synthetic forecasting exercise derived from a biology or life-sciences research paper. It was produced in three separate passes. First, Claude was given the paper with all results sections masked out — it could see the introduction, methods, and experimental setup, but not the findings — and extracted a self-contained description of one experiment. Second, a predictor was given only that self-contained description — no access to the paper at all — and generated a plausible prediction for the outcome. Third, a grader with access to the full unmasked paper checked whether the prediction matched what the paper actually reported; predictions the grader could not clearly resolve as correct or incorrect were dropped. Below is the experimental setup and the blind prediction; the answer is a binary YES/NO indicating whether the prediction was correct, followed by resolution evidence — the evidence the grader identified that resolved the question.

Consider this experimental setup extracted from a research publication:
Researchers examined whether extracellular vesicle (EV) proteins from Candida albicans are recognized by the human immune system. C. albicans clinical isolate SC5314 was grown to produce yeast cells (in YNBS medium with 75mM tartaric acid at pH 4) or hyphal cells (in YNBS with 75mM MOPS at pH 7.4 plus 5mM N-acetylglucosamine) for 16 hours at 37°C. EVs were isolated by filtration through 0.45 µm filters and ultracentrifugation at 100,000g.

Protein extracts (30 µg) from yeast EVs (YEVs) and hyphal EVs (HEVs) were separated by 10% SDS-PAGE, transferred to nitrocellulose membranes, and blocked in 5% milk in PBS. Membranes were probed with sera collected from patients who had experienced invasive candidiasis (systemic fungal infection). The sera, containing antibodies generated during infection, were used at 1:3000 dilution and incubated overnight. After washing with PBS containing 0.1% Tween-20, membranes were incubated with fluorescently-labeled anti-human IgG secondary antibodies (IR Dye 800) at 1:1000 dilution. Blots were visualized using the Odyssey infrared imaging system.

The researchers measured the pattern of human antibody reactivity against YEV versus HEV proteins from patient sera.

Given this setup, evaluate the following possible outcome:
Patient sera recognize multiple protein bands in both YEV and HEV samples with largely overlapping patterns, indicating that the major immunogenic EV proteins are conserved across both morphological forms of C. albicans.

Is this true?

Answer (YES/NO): NO